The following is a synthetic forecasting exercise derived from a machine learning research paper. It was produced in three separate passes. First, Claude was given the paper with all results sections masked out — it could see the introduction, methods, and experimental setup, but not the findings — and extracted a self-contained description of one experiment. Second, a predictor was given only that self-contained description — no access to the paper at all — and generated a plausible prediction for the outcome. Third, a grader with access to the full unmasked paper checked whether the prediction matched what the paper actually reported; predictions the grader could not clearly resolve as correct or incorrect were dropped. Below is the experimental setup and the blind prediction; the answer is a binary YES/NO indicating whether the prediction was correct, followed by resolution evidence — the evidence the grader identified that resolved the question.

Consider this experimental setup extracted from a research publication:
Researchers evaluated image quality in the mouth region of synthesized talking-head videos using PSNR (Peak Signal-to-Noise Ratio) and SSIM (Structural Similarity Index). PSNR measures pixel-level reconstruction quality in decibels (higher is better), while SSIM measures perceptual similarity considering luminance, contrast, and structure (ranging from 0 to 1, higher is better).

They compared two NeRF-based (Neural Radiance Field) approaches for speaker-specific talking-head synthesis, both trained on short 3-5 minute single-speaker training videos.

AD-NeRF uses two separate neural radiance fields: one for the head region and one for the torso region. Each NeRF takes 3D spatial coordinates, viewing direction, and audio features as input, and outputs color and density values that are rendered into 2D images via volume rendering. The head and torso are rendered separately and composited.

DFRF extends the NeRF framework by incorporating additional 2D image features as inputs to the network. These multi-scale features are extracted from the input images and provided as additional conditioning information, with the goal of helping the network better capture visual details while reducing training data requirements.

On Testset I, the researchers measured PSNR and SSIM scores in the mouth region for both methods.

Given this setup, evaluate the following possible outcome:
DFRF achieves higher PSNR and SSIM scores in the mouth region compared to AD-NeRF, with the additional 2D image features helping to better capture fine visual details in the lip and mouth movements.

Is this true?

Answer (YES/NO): YES